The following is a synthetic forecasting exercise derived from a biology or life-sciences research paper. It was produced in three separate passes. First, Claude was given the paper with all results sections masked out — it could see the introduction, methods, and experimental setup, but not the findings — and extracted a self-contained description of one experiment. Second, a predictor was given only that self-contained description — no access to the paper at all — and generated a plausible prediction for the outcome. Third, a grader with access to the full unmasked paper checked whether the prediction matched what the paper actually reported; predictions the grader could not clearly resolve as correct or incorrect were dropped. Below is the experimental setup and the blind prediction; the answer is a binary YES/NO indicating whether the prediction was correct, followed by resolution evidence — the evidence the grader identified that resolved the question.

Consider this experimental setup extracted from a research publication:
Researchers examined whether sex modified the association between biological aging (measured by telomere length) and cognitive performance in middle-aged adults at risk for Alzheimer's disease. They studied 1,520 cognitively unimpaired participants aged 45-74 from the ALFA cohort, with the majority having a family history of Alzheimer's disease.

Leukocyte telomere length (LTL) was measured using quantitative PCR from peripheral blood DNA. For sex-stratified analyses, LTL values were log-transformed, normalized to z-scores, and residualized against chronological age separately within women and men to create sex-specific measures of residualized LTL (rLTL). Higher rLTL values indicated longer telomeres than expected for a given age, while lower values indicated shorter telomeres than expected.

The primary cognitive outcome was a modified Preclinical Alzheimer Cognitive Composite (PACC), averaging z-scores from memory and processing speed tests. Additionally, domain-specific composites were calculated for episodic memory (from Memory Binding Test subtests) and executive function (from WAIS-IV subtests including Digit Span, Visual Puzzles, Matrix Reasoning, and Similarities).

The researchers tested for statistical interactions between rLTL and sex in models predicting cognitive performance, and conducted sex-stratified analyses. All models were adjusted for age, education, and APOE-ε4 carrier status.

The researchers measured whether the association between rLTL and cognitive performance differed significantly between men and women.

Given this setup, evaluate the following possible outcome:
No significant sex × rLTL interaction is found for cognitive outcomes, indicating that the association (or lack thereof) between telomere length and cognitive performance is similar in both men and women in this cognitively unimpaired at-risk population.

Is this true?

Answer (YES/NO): NO